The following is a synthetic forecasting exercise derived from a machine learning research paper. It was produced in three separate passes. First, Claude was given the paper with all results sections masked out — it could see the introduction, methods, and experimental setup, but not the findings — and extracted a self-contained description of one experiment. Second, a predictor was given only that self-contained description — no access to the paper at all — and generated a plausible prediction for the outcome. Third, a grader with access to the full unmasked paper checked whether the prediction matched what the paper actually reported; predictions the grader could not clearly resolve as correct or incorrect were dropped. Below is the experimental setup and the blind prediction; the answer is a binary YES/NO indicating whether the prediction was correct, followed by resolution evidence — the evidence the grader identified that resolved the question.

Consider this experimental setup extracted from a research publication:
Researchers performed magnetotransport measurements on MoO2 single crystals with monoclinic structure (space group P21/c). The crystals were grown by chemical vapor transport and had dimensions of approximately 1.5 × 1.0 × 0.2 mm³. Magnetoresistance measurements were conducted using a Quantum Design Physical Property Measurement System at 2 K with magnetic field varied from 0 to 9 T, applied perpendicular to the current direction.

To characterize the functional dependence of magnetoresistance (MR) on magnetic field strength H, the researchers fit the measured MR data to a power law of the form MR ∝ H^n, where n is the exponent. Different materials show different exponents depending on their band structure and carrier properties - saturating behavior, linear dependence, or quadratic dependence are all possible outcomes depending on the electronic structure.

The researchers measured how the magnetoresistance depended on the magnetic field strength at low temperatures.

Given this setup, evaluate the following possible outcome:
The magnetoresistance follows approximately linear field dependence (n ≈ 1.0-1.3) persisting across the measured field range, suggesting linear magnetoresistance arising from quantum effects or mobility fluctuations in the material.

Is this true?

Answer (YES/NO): NO